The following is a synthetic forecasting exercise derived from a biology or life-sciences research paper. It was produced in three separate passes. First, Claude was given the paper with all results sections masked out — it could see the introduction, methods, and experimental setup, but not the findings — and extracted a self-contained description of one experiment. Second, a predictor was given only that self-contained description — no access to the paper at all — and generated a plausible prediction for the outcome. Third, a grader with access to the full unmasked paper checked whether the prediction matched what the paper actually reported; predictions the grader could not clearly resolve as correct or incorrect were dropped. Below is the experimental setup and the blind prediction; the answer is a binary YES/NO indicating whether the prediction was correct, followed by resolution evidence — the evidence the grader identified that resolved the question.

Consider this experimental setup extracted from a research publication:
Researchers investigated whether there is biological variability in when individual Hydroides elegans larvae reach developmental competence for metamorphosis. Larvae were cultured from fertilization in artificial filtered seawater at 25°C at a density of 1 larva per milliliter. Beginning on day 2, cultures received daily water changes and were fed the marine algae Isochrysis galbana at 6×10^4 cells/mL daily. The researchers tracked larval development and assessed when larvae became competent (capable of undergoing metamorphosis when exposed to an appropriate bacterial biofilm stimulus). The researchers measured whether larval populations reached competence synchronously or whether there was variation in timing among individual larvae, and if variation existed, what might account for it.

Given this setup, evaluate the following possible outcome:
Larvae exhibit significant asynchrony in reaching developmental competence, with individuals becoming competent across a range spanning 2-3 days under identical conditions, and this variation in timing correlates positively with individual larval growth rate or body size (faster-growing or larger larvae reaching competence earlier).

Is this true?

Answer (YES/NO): NO